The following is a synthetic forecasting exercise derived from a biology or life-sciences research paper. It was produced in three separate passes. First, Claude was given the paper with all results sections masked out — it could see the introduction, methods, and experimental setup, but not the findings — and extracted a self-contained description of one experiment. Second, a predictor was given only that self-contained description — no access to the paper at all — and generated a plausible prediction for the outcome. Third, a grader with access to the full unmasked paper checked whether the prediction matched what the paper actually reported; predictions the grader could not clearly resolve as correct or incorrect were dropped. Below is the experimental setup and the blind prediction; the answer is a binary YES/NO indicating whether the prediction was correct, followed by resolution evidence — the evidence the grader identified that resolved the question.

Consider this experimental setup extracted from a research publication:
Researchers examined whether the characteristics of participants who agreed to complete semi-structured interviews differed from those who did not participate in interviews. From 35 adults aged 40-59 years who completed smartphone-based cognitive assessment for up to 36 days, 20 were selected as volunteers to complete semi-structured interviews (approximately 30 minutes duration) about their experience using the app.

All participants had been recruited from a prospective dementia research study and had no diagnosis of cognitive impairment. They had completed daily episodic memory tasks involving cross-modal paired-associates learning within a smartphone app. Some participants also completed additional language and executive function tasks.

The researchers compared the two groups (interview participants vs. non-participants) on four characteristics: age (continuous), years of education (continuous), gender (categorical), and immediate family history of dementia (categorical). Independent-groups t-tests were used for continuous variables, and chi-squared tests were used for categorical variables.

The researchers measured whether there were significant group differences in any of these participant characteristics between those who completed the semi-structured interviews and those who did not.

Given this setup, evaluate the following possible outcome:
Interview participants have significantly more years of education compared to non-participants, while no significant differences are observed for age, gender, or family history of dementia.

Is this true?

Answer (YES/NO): NO